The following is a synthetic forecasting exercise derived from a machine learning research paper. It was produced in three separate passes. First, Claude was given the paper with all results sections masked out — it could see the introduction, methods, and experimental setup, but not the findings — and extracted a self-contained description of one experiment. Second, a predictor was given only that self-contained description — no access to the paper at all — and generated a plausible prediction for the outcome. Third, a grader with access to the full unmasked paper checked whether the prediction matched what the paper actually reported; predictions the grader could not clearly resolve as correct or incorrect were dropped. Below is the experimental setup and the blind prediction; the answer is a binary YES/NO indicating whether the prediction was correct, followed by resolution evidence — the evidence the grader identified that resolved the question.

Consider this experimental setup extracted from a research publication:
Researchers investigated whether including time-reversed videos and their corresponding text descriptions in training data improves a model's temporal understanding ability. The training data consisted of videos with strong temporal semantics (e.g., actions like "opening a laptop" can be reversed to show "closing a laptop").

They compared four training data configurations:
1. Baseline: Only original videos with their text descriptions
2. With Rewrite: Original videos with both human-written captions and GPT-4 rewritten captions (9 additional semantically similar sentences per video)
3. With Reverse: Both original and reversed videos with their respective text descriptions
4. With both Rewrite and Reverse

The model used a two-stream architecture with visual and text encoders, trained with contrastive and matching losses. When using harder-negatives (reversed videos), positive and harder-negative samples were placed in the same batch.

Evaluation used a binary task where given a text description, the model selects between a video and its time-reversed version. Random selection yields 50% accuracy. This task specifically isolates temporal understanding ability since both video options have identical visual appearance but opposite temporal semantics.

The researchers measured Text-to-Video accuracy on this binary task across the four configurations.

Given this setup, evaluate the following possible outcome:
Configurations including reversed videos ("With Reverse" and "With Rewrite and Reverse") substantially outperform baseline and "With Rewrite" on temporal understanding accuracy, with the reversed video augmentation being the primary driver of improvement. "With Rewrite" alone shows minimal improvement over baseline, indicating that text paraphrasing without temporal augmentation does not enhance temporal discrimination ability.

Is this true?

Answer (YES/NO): NO